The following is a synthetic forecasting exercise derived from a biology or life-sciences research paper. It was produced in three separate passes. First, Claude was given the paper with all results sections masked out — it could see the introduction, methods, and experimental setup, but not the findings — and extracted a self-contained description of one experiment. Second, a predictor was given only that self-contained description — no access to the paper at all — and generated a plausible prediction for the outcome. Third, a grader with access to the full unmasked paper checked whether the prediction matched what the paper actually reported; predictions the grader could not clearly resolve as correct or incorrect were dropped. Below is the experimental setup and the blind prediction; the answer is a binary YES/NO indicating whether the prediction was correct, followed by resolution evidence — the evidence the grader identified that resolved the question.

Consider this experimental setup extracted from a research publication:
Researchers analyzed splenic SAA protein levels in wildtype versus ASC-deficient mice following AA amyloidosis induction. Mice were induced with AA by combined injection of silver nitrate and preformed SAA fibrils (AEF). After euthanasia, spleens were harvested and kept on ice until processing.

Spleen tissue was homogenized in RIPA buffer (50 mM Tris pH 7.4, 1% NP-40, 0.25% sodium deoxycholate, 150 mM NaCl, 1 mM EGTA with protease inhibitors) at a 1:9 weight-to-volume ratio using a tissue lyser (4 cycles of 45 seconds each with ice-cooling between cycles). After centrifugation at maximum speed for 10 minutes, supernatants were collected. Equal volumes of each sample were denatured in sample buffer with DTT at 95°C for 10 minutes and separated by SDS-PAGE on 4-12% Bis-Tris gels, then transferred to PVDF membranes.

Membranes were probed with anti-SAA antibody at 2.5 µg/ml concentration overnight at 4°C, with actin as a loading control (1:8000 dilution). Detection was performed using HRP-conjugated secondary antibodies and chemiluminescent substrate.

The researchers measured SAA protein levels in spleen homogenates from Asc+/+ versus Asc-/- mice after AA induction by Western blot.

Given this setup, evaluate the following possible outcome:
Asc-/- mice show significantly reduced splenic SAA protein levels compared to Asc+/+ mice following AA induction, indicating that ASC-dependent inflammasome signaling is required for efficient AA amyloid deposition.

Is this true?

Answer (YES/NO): YES